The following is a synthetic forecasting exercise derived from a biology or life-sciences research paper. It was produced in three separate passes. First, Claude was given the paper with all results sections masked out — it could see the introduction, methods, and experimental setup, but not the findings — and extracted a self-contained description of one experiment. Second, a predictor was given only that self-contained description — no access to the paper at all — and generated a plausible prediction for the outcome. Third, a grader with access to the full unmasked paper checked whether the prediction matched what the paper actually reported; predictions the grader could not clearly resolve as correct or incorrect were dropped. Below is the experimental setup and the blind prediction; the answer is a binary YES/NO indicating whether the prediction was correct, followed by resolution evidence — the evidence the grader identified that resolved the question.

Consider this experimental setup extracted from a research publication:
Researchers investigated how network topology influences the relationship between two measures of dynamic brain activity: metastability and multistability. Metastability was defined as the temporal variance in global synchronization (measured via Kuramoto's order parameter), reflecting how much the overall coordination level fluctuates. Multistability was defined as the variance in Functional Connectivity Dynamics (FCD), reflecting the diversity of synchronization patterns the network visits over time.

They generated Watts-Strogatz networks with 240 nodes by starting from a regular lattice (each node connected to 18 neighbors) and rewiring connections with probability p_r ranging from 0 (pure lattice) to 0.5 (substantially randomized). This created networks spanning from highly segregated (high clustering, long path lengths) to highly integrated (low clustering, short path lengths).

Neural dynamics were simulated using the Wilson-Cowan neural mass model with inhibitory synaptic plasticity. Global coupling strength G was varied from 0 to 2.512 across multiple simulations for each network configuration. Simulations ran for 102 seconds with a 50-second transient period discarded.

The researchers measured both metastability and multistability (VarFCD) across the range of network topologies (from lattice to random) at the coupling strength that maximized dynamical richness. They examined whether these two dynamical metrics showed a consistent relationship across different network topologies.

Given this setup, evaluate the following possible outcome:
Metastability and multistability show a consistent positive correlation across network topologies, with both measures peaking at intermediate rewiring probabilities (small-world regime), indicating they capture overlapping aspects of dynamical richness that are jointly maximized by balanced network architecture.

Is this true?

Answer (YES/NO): YES